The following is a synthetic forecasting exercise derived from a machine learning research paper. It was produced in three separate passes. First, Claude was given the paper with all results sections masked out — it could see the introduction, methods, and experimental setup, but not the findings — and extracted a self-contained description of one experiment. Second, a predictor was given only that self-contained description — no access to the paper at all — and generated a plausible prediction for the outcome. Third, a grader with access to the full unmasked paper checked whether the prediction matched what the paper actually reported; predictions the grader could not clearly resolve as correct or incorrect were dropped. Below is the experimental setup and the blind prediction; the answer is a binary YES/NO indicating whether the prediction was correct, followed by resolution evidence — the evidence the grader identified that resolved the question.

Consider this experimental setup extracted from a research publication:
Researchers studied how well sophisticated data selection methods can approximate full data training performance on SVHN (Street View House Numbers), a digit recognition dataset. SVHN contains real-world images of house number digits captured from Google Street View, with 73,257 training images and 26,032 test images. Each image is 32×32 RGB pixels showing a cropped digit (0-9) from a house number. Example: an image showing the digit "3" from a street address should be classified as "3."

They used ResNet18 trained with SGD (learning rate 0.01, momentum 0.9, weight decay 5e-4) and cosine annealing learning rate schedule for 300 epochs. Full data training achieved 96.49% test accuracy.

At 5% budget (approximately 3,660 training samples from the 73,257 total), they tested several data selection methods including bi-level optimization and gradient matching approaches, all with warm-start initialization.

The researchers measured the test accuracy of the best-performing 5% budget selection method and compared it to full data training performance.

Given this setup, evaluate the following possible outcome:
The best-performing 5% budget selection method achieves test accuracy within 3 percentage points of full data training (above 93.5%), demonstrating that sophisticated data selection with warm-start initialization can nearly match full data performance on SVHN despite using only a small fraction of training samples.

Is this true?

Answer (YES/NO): YES